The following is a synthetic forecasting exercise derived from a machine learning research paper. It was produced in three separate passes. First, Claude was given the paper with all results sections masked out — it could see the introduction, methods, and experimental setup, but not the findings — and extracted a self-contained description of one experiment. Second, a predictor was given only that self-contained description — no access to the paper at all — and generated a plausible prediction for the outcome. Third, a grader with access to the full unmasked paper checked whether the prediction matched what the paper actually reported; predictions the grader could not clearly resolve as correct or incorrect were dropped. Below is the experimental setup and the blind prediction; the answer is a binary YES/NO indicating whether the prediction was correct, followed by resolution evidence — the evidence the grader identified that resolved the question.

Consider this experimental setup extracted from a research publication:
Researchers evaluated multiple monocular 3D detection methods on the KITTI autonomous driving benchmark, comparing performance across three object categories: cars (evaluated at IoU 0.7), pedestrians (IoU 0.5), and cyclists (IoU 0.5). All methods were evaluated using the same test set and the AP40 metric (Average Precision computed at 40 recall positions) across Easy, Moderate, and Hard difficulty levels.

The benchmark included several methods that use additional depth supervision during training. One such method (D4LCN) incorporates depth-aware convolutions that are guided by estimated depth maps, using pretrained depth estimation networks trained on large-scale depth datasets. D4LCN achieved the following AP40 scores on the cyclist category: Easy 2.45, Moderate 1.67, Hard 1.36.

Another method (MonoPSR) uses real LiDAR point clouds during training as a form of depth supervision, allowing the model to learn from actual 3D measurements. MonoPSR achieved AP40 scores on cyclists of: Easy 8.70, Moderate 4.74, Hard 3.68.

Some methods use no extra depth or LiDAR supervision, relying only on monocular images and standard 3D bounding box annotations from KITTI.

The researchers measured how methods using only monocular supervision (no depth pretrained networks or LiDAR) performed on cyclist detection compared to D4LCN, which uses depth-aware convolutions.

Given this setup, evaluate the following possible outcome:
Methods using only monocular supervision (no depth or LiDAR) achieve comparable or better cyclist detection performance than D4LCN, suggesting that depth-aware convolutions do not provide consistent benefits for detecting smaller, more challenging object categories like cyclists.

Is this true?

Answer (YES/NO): NO